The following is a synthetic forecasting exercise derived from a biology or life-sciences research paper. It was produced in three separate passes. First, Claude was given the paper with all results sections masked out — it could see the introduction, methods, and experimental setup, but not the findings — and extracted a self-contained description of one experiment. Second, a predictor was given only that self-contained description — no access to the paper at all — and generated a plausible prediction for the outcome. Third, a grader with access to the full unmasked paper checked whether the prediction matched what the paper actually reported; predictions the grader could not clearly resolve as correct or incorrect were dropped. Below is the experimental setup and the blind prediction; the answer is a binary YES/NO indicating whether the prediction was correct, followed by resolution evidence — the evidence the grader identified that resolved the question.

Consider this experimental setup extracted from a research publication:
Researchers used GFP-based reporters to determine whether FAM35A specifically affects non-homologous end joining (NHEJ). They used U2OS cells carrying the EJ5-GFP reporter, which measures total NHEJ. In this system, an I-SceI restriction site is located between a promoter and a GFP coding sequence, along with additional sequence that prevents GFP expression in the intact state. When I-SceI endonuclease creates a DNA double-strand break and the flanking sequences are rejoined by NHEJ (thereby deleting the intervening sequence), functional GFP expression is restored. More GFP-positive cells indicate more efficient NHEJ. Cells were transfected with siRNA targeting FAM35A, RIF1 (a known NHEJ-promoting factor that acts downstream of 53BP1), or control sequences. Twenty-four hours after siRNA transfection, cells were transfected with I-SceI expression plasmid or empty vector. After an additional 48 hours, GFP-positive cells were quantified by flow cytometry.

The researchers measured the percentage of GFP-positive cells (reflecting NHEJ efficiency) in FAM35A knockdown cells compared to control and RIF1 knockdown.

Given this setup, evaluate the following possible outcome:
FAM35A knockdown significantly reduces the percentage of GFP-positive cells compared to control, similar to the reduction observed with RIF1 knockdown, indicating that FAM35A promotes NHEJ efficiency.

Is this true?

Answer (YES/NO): YES